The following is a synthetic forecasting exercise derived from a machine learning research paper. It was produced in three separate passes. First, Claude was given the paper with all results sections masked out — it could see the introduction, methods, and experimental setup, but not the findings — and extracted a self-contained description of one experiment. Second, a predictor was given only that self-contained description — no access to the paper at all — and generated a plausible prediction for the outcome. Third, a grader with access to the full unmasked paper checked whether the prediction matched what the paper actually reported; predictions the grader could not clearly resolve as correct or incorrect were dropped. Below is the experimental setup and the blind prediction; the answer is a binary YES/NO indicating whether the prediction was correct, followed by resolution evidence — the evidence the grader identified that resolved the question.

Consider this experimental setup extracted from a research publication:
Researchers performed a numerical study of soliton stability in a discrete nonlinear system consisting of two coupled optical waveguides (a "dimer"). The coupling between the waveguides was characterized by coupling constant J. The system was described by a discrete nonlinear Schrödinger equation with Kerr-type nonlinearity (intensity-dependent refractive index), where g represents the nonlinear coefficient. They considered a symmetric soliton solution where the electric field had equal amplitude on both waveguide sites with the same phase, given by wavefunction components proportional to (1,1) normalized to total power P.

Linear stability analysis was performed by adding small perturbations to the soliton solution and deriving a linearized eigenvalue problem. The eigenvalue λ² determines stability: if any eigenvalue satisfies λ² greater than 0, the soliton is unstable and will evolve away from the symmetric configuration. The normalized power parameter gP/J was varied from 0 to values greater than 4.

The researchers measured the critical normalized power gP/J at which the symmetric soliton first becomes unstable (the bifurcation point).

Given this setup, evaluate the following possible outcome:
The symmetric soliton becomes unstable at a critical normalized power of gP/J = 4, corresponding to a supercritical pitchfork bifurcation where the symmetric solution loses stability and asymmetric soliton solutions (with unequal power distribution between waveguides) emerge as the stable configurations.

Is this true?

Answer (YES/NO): NO